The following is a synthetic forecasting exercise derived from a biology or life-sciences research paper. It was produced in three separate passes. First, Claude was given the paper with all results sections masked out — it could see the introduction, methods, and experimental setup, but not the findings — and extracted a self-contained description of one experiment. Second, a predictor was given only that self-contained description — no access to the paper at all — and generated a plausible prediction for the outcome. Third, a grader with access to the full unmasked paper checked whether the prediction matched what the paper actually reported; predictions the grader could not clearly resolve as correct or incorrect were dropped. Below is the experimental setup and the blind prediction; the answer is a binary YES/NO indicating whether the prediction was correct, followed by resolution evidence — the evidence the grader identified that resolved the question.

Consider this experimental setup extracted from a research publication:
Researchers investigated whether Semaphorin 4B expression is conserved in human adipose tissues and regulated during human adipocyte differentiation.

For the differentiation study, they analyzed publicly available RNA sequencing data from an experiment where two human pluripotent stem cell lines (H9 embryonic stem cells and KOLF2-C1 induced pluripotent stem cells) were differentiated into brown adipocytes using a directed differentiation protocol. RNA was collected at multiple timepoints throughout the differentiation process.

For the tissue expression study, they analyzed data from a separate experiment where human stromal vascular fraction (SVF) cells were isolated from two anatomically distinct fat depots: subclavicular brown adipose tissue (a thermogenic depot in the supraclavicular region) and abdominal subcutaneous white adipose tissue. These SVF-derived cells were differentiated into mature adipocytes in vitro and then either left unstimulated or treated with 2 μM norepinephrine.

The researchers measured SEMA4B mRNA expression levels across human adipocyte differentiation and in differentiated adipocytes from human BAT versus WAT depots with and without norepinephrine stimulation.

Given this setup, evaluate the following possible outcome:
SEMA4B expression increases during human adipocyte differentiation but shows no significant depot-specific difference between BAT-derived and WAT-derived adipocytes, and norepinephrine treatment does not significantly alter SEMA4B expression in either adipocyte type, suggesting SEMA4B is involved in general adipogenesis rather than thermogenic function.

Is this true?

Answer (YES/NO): NO